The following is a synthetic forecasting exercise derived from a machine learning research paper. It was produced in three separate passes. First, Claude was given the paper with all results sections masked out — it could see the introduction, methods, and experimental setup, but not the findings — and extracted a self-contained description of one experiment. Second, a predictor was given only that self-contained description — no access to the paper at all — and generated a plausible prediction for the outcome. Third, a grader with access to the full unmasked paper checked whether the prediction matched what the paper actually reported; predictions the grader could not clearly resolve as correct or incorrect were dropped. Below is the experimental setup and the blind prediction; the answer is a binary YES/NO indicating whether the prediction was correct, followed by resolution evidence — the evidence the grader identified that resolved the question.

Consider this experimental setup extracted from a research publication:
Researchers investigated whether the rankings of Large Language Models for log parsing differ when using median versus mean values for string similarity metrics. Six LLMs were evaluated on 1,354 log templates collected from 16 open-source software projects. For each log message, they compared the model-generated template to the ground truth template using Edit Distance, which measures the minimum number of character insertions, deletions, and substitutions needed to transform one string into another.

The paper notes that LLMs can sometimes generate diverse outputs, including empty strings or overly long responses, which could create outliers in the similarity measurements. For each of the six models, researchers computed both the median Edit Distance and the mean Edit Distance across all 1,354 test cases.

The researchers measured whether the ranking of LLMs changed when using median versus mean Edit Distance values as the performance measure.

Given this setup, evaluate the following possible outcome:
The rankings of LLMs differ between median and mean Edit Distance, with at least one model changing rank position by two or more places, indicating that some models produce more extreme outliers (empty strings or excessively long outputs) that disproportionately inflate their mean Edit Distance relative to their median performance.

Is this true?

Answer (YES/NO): YES